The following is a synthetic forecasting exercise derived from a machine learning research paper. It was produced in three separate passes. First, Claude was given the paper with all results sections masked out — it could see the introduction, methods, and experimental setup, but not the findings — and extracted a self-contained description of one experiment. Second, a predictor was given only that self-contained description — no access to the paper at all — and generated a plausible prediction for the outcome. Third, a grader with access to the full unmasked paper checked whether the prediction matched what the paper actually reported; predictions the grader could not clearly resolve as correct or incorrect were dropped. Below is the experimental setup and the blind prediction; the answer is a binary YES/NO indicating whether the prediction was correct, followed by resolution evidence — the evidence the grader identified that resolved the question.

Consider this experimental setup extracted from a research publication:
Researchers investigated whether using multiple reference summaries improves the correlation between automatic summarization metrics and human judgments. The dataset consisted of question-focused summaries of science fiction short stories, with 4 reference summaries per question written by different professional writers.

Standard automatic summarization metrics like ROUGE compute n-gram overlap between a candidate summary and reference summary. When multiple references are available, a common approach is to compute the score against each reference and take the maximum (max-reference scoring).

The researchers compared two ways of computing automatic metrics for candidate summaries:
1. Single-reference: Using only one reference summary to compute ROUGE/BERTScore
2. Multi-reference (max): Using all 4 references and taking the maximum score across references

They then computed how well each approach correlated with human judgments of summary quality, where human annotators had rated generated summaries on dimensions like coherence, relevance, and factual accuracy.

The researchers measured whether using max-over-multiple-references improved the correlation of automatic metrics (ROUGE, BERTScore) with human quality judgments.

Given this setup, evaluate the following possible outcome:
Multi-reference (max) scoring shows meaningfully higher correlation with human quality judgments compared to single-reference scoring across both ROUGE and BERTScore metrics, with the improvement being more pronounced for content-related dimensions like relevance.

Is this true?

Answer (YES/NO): NO